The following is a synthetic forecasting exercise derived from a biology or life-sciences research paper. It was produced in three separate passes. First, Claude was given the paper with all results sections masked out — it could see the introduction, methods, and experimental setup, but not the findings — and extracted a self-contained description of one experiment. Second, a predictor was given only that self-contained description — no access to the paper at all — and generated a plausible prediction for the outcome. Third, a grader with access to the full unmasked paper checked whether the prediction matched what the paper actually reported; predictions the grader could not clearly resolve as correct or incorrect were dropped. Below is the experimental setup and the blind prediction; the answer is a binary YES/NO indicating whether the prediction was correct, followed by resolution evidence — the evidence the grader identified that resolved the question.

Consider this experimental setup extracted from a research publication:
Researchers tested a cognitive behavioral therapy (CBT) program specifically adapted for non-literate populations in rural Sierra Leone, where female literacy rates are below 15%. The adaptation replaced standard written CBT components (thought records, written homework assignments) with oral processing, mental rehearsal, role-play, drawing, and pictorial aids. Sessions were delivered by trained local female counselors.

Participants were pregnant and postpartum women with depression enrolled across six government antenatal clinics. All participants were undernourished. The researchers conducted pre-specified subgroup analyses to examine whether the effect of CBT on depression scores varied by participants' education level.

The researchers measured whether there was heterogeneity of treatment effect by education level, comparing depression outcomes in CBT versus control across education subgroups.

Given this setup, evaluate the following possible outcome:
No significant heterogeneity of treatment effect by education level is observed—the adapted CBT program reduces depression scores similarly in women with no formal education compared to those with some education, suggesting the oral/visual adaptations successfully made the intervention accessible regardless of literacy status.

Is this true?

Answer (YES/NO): YES